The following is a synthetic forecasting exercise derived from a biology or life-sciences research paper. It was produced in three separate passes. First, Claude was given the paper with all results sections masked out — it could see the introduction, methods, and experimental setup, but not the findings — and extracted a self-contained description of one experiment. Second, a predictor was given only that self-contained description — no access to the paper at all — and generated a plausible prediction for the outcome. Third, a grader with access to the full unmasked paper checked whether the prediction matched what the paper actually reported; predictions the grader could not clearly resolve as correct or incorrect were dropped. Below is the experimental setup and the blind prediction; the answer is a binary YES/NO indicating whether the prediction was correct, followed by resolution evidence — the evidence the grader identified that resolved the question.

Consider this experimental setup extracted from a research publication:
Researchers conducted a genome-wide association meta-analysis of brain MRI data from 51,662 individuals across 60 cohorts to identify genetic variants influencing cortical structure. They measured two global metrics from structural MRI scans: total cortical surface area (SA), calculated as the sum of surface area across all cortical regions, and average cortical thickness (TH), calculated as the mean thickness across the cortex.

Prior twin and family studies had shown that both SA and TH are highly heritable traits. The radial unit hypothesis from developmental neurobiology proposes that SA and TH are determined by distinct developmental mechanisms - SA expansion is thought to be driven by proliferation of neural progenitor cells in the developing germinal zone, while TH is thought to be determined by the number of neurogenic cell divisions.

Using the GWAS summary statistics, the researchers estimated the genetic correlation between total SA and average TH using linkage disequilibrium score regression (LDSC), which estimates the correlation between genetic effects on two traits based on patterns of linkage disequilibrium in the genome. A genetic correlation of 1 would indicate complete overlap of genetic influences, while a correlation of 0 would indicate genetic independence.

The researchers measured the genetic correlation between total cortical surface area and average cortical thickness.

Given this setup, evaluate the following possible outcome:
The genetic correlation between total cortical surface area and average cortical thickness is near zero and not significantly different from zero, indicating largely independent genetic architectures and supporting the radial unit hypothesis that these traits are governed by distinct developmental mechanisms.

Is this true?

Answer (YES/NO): NO